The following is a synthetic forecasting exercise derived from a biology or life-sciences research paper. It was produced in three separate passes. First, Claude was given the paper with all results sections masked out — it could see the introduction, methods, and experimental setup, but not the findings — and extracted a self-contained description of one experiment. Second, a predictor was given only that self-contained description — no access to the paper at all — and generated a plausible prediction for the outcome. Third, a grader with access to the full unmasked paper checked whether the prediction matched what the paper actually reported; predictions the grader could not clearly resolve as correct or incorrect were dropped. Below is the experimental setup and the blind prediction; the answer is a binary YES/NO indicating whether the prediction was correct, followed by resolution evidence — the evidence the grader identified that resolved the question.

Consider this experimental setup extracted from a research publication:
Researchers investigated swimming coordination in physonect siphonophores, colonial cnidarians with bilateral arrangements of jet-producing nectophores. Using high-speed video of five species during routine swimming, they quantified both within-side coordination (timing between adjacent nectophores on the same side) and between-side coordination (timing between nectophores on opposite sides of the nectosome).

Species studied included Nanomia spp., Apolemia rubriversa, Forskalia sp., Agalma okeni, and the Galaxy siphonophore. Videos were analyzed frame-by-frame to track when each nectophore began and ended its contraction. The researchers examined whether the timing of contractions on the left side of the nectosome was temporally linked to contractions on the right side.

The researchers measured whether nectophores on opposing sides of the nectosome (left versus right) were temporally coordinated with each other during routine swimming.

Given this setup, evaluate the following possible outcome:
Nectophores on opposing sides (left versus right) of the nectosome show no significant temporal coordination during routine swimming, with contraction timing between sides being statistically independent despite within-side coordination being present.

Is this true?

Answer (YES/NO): YES